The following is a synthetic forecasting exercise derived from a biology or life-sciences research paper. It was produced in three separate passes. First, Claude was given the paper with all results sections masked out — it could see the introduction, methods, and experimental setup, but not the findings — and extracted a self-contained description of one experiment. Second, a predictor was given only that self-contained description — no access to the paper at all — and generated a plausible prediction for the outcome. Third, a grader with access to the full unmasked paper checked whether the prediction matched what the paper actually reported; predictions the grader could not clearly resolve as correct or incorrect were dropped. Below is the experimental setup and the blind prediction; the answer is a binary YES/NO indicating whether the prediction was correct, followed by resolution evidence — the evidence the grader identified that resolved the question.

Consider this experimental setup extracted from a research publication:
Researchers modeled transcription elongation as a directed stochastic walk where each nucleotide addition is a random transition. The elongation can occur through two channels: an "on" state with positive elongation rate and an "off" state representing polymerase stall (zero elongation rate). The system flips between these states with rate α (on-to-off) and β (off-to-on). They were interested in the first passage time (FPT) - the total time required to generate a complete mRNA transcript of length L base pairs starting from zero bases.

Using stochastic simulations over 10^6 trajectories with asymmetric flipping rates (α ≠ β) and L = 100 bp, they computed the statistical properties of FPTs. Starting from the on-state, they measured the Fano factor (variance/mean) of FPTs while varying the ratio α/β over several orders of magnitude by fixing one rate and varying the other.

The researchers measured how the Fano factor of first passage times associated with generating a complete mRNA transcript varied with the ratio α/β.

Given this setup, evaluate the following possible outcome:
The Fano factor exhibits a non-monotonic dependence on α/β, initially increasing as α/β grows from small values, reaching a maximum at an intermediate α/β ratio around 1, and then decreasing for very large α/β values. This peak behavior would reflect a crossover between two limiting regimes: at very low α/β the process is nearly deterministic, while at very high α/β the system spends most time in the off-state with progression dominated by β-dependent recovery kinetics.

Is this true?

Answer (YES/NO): NO